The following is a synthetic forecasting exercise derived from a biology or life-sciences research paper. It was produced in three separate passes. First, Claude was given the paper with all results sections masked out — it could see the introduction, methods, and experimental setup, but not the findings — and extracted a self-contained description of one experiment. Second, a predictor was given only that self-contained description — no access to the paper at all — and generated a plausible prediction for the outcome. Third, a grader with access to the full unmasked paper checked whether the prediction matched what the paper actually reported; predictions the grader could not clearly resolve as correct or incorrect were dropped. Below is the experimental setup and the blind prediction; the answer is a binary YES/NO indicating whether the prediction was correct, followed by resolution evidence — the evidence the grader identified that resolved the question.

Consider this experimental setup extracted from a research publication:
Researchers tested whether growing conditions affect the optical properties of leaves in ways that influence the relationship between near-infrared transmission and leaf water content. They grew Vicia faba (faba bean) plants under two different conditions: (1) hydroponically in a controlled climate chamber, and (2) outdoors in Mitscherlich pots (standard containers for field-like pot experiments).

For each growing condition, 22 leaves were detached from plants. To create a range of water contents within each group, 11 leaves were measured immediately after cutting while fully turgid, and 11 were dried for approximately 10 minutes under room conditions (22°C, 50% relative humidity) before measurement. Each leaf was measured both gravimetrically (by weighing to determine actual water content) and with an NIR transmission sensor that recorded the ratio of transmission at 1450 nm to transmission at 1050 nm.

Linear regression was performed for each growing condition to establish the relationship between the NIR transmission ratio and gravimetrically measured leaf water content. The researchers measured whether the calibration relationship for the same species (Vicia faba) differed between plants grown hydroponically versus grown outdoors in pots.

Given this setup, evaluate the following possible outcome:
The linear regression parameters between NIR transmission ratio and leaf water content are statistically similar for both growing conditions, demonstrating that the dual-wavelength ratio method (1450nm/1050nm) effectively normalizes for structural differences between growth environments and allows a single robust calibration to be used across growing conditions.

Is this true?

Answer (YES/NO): NO